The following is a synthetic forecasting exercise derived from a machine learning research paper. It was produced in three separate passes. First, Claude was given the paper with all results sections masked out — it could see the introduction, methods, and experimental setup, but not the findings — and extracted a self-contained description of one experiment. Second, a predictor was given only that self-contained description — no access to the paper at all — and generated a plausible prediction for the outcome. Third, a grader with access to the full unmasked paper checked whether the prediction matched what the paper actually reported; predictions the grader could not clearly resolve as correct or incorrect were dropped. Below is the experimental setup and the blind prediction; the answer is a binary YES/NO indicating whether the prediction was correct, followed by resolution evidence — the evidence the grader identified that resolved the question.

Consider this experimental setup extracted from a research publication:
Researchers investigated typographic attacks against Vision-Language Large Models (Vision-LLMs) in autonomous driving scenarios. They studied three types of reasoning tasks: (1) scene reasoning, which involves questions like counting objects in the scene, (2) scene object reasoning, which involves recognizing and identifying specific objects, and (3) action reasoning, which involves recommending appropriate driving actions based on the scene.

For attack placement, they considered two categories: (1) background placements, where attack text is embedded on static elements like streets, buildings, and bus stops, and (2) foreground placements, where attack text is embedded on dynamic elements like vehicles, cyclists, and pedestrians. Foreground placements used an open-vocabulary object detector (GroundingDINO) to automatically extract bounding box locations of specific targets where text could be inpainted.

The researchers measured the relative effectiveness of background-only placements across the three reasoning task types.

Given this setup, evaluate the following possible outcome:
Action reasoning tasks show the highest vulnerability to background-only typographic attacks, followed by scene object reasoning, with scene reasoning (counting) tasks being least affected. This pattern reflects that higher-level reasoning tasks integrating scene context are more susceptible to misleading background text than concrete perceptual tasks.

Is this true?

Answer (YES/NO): NO